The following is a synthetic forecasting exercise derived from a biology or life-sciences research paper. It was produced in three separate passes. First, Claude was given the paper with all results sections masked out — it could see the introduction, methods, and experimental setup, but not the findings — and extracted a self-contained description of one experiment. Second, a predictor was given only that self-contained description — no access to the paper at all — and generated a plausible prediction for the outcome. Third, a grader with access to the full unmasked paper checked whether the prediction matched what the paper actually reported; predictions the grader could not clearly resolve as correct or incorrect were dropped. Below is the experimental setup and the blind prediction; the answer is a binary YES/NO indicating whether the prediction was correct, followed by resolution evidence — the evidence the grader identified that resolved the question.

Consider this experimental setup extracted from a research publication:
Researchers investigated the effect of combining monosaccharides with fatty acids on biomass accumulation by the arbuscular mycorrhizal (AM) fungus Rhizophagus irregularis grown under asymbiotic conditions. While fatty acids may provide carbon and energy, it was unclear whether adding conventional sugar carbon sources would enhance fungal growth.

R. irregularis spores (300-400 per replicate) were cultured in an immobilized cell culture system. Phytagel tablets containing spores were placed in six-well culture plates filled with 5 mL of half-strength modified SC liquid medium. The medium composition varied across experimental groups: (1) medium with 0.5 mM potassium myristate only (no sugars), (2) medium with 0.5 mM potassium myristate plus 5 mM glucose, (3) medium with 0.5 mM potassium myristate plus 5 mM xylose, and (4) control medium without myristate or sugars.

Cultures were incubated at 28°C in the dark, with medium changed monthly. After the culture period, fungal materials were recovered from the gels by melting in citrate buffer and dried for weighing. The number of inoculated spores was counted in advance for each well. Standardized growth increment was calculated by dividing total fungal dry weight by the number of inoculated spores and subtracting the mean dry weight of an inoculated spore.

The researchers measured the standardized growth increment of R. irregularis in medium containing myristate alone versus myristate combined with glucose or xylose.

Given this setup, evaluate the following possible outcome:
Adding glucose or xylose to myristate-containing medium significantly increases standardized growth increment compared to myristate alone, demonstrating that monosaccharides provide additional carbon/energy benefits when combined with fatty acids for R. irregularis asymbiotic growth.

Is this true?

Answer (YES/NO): NO